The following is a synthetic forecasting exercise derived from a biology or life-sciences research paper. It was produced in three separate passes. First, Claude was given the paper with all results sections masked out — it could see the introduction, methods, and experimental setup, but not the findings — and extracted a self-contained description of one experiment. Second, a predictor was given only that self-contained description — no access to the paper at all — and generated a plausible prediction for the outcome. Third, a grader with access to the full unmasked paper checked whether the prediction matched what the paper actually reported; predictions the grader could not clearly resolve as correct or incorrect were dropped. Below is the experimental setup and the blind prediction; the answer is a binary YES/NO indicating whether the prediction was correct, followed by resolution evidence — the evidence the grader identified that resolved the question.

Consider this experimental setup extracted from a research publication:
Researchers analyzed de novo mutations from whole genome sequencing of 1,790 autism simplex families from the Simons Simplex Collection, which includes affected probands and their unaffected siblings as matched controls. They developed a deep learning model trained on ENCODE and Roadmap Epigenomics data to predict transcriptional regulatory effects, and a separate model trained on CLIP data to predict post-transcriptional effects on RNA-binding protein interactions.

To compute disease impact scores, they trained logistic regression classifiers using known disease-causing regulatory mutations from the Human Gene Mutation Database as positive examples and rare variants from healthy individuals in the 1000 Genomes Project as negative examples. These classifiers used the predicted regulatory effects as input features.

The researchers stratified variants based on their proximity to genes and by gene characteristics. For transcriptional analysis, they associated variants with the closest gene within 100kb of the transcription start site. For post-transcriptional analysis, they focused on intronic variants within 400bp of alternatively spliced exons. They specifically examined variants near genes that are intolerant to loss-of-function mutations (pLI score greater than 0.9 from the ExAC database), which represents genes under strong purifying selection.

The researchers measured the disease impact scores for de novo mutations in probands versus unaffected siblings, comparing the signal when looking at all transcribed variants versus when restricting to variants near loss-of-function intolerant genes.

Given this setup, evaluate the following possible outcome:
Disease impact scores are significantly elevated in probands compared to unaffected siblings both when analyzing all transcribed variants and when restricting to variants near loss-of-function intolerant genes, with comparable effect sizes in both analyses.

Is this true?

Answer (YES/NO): NO